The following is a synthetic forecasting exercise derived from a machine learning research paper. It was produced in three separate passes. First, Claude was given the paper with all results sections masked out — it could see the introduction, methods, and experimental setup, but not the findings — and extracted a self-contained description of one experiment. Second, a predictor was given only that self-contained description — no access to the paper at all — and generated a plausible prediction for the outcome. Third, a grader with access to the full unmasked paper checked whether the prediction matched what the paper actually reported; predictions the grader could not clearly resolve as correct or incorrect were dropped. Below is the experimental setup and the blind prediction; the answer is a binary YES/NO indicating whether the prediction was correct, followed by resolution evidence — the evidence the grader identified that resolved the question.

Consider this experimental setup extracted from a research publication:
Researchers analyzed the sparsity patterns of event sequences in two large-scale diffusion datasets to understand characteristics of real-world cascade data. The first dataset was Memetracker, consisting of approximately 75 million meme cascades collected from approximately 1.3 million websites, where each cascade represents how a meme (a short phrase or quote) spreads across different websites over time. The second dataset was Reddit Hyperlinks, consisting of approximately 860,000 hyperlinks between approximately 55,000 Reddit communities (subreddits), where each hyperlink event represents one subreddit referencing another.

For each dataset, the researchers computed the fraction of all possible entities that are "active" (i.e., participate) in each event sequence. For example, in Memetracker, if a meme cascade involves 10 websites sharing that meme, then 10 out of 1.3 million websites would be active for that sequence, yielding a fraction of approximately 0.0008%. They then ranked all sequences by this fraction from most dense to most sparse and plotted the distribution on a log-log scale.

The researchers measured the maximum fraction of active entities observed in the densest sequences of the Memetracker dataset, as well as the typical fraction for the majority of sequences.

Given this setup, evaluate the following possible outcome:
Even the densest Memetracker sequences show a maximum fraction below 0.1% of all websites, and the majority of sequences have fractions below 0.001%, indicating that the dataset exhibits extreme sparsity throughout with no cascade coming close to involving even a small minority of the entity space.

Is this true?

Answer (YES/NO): NO